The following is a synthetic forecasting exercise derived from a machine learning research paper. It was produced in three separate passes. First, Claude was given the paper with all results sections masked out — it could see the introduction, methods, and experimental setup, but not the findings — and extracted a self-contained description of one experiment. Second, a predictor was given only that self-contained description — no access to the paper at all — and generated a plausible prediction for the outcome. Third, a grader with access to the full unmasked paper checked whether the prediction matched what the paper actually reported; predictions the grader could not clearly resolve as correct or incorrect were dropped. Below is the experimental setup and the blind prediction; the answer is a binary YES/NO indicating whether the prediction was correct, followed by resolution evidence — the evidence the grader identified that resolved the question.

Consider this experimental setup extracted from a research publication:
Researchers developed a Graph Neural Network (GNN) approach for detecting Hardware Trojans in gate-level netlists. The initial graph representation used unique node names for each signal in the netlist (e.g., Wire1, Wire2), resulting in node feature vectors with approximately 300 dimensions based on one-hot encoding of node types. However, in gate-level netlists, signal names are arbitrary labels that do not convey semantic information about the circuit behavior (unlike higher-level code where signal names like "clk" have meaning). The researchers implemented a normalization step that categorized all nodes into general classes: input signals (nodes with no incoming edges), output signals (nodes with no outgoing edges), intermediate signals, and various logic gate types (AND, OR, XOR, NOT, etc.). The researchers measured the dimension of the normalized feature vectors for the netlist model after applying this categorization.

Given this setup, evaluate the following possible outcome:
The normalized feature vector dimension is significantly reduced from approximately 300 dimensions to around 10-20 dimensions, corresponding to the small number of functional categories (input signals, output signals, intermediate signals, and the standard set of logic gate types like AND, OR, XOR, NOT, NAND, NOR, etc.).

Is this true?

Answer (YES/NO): YES